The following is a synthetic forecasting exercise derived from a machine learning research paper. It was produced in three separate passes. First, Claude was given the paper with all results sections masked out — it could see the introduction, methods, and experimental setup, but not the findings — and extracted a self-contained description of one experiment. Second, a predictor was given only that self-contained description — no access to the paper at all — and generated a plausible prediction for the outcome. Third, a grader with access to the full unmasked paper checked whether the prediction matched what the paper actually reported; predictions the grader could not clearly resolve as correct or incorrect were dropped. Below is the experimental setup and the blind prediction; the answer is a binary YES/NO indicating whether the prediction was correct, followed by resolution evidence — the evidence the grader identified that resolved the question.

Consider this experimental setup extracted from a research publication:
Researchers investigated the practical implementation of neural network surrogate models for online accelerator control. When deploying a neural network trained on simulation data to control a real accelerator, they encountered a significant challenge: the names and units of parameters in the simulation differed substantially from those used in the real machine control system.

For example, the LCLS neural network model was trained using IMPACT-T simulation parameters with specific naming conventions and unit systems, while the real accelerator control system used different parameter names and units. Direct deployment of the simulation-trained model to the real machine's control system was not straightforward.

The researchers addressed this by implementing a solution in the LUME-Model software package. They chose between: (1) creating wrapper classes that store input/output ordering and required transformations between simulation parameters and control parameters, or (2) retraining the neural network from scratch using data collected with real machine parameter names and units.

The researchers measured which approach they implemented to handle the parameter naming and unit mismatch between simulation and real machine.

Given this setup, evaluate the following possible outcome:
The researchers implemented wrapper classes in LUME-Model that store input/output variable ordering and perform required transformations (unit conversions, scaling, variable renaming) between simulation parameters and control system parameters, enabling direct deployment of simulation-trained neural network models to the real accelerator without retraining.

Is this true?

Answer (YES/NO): YES